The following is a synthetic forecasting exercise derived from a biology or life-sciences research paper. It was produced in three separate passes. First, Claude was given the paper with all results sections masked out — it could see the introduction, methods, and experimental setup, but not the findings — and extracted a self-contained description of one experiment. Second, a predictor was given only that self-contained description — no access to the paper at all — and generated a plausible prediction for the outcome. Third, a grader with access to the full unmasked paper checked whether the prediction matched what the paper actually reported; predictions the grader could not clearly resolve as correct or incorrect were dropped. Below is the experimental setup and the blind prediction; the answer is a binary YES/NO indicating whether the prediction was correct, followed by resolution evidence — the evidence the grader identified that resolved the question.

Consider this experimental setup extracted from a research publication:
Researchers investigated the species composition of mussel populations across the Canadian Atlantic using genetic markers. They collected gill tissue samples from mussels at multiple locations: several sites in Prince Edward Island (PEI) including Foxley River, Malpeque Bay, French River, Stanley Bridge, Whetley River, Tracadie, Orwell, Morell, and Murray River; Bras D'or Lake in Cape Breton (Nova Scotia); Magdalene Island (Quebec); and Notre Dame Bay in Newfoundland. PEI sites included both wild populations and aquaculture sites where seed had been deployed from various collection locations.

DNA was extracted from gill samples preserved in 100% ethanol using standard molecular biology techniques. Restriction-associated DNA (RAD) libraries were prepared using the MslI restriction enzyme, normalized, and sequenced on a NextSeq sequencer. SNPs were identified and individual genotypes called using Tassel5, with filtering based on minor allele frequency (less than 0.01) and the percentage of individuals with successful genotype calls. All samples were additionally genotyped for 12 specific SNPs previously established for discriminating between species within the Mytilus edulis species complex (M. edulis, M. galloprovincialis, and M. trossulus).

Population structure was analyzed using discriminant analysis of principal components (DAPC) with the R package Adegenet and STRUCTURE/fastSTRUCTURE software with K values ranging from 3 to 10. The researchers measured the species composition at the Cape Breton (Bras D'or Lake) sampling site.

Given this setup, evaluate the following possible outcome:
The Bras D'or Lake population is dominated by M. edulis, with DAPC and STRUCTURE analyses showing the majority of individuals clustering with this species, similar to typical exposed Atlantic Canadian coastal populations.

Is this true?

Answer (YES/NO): NO